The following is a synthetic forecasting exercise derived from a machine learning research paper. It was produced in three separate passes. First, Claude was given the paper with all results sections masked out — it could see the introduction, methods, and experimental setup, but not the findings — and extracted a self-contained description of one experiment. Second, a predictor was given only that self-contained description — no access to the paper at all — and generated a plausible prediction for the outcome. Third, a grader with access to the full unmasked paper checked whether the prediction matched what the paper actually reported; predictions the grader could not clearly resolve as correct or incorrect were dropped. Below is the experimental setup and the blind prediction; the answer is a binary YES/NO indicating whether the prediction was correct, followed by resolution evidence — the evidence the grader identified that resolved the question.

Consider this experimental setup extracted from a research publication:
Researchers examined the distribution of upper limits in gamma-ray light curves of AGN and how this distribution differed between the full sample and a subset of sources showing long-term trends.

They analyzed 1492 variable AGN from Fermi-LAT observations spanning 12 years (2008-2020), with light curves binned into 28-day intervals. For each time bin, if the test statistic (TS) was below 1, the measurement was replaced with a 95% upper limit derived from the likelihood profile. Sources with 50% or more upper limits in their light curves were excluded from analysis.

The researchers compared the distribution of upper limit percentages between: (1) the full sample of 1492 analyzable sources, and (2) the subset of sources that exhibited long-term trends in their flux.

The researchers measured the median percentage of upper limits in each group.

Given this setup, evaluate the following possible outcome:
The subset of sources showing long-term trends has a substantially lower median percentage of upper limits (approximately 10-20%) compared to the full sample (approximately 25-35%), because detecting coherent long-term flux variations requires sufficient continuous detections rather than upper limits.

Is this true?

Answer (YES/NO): NO